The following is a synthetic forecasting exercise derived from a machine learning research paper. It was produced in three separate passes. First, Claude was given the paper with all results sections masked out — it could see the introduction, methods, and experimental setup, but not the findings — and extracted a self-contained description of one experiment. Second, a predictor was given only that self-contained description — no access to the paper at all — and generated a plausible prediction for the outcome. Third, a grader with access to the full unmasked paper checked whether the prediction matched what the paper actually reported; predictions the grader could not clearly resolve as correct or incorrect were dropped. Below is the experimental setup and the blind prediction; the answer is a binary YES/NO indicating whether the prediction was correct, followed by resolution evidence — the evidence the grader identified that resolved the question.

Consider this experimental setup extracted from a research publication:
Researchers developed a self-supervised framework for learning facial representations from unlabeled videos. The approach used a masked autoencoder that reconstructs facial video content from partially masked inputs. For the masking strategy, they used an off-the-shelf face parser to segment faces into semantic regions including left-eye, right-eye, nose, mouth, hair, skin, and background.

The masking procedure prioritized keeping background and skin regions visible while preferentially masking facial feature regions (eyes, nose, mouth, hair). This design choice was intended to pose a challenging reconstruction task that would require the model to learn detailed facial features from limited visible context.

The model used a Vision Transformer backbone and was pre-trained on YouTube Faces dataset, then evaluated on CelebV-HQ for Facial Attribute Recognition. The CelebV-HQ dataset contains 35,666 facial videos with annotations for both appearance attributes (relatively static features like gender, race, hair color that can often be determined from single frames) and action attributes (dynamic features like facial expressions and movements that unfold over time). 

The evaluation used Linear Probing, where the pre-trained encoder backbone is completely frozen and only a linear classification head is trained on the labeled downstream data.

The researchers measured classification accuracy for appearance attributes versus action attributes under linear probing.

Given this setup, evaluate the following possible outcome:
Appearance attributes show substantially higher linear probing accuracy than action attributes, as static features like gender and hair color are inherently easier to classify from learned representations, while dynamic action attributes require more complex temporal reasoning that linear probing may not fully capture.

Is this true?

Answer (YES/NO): NO